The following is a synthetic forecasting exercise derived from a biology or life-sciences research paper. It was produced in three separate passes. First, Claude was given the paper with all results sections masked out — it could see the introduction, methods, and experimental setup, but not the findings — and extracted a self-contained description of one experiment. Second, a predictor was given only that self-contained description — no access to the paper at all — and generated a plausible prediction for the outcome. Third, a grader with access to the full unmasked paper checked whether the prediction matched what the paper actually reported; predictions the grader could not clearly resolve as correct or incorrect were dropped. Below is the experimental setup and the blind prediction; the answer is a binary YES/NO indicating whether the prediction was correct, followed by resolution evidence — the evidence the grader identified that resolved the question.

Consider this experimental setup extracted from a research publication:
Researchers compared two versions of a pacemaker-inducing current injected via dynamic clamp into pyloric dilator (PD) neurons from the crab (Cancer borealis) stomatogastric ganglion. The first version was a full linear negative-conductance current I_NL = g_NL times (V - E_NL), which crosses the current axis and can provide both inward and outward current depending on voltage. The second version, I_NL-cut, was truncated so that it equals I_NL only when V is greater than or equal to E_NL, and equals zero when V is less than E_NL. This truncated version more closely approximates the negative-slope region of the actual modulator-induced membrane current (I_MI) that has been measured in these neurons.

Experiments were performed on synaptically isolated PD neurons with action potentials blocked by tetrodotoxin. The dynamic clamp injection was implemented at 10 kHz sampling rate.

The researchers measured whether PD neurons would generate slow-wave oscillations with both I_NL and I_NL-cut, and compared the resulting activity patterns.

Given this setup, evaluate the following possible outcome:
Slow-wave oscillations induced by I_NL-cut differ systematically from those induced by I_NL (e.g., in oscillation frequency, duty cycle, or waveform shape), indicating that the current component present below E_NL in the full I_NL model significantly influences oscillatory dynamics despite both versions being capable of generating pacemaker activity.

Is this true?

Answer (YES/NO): NO